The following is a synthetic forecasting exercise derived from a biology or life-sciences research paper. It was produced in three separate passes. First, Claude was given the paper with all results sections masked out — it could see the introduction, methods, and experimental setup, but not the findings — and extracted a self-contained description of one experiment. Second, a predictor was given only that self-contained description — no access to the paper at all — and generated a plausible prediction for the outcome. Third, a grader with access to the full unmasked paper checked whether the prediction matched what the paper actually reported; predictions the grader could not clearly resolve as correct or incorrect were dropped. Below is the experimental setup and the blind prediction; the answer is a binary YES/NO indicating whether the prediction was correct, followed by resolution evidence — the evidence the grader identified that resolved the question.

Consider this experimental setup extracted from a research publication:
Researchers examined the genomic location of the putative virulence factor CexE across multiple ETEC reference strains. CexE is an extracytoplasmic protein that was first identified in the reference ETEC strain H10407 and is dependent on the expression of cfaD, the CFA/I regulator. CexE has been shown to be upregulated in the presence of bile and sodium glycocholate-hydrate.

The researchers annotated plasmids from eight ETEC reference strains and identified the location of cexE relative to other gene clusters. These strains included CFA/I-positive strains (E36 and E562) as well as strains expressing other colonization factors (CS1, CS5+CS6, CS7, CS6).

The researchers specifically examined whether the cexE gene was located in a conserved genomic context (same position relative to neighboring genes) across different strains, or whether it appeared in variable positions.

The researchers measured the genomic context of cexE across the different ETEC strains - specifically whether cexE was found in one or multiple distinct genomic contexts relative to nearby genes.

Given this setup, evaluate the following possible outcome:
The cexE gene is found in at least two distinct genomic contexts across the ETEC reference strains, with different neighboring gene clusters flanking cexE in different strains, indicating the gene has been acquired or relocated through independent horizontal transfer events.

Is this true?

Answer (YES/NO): YES